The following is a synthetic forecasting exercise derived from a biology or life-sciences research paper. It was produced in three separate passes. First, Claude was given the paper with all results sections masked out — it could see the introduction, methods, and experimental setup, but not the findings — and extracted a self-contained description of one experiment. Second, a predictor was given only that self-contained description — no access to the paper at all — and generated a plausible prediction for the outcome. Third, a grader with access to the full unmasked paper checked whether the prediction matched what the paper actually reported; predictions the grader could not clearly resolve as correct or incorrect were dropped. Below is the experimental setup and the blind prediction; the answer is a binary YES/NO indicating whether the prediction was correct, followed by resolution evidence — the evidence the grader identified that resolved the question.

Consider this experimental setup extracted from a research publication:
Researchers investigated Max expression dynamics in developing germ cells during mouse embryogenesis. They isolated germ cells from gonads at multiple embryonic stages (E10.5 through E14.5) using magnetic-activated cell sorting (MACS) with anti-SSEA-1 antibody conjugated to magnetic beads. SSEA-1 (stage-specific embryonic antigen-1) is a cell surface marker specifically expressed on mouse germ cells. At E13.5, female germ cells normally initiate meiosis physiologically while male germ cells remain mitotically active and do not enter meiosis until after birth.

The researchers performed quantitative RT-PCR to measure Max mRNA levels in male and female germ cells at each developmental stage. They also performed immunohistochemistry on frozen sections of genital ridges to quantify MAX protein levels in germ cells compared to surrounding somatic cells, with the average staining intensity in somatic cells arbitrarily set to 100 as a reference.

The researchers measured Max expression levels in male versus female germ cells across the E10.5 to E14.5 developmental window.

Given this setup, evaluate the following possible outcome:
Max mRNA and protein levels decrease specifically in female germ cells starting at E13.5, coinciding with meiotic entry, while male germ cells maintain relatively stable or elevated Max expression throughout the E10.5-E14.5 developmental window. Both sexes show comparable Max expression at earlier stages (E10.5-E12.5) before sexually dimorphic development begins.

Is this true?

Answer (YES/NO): NO